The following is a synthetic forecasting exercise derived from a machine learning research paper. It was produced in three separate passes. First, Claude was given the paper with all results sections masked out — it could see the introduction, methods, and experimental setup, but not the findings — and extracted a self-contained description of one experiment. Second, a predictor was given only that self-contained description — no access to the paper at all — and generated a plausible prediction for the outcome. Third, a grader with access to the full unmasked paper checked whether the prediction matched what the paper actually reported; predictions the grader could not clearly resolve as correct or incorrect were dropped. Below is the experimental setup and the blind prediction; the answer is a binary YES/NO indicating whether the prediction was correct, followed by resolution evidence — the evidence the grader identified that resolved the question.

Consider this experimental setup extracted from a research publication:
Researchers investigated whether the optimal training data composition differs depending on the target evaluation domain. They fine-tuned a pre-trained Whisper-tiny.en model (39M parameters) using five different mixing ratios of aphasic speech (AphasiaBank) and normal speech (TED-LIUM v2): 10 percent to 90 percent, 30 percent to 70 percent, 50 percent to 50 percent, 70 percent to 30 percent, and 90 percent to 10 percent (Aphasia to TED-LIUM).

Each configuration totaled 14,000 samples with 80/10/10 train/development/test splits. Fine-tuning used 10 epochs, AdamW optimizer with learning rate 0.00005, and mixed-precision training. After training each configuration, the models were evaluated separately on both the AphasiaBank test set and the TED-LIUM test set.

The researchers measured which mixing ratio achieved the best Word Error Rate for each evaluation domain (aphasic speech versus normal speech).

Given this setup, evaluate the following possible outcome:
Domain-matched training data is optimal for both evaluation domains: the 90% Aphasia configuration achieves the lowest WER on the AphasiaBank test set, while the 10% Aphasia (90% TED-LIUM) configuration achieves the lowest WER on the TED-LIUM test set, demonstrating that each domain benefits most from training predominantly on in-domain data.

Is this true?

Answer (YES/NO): YES